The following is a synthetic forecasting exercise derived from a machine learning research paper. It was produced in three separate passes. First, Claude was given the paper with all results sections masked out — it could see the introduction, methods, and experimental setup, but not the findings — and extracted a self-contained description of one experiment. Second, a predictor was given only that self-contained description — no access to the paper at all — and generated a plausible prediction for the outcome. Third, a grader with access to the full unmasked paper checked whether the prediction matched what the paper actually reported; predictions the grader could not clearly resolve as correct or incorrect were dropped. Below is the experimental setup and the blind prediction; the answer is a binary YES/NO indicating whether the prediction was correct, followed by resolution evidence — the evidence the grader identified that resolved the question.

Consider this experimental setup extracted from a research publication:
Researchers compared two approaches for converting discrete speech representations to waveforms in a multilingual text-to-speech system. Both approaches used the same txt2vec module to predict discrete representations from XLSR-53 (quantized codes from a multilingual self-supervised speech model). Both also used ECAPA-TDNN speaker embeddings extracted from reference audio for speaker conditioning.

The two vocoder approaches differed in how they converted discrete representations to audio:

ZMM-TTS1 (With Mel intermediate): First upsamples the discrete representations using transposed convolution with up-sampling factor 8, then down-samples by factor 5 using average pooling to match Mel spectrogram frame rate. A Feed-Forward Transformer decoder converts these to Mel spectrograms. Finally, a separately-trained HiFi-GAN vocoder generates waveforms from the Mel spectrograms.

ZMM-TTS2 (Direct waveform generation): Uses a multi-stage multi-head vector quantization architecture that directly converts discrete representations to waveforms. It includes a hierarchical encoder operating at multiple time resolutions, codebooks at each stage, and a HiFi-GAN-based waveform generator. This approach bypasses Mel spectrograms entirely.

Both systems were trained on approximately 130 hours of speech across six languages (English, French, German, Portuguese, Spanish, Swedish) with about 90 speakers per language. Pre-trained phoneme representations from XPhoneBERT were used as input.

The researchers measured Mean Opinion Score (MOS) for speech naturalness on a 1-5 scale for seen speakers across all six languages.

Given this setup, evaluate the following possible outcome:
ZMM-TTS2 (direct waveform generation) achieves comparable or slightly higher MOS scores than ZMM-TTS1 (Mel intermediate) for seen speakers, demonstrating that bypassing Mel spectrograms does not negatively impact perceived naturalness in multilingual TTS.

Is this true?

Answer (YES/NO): NO